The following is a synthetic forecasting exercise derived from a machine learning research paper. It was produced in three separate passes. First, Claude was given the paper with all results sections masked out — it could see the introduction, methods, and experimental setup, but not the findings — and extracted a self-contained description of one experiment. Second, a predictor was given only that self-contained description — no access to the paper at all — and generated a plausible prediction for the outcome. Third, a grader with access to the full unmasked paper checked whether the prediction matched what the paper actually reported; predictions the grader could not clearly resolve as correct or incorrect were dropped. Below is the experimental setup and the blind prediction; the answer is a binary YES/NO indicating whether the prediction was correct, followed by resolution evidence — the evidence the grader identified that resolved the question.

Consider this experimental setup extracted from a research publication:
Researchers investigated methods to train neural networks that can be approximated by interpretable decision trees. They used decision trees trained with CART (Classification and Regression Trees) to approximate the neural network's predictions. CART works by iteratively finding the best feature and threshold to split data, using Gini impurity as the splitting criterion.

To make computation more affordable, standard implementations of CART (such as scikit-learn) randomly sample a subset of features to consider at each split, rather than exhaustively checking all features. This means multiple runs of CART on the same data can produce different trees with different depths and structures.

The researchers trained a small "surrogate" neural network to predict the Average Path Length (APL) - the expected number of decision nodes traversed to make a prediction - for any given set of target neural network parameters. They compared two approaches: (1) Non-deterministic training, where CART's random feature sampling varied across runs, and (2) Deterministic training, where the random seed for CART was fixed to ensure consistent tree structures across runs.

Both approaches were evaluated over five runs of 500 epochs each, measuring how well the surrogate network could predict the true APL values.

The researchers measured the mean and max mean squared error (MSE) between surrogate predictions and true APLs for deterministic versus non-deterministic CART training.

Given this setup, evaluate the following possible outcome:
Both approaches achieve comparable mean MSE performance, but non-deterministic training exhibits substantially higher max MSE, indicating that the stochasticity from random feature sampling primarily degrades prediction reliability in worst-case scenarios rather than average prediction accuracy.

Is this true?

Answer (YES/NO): NO